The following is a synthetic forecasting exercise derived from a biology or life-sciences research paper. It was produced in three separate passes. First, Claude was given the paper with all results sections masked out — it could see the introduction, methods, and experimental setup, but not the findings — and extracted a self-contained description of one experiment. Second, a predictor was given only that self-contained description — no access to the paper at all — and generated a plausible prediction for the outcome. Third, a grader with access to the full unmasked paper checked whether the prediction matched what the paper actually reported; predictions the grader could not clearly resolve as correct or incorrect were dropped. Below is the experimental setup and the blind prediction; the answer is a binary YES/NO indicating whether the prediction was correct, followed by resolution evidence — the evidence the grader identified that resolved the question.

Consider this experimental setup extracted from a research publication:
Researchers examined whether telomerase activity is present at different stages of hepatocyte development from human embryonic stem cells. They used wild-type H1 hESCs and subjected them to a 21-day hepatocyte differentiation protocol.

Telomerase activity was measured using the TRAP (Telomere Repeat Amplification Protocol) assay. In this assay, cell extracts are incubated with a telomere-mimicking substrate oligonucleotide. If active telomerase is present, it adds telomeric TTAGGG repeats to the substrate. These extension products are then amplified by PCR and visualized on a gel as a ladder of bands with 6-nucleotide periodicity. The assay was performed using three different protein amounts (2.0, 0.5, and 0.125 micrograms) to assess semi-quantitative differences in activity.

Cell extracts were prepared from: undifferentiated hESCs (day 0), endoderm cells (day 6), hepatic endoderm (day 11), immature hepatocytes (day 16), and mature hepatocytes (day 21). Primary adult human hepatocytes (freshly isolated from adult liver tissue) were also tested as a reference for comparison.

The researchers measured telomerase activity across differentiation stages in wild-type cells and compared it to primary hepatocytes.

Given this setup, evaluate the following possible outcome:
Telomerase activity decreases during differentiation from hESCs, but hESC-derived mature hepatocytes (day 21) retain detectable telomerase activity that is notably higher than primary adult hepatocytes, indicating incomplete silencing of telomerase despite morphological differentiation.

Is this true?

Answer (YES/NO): NO